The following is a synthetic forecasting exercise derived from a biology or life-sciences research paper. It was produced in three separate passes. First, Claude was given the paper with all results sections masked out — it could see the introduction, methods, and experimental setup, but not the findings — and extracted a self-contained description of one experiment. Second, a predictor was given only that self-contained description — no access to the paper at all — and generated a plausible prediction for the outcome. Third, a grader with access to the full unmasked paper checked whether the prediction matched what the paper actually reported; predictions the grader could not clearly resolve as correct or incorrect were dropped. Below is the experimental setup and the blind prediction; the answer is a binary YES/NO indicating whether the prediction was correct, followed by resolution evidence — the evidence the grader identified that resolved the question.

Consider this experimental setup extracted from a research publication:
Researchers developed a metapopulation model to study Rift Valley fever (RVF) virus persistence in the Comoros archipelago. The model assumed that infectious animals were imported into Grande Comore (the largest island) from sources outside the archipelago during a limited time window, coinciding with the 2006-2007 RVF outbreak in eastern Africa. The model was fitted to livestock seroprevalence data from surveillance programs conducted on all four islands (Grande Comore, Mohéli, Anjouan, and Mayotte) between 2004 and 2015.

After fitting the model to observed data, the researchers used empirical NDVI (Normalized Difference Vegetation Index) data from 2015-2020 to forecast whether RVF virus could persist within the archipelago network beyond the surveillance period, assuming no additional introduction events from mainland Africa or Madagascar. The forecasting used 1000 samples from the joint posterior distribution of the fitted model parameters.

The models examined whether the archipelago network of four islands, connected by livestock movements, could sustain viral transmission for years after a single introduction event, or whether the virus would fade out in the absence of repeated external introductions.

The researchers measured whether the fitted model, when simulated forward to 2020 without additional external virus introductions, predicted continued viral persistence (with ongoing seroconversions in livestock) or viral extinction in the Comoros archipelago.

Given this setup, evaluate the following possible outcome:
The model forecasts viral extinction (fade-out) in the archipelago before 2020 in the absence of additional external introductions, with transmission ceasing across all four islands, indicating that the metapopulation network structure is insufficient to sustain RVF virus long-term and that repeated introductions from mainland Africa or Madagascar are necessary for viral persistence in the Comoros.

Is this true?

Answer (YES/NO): NO